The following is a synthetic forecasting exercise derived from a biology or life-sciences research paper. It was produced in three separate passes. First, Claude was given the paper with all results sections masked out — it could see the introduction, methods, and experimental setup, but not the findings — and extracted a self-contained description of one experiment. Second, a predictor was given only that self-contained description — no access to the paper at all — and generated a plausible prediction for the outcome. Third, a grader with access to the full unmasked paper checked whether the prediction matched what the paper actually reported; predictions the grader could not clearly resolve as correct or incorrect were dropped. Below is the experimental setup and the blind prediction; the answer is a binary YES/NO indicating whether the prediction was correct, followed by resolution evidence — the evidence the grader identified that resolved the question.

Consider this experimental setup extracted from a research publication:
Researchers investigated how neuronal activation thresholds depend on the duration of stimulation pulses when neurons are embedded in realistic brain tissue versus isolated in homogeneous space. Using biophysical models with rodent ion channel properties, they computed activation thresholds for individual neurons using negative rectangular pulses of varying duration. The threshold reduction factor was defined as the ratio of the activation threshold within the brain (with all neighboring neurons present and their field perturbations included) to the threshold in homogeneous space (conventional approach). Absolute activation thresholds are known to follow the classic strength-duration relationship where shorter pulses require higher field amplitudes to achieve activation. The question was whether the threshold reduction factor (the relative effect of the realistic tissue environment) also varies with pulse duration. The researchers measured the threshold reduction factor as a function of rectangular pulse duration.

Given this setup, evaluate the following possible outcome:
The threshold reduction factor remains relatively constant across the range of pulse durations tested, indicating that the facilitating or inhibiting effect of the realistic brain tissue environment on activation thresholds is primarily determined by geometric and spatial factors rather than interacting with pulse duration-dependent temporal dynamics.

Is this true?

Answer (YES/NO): YES